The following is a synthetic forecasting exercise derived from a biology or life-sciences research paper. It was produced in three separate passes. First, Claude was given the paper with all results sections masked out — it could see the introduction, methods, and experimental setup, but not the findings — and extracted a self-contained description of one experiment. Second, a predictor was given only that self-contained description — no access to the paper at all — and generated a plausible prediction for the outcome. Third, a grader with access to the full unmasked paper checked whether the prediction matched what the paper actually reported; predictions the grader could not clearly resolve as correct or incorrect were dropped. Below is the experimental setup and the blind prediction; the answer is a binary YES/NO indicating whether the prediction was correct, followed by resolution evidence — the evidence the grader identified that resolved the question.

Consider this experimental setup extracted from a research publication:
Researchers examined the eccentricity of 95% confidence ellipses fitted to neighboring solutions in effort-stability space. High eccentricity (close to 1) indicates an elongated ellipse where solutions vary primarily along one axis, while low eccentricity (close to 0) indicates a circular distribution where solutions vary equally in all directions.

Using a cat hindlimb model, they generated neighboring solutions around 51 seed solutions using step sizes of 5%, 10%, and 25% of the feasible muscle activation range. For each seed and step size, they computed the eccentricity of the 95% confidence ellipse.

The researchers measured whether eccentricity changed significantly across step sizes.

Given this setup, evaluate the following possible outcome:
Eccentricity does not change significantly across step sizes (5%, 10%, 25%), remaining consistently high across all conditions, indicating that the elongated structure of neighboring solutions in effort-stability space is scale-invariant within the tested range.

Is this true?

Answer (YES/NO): NO